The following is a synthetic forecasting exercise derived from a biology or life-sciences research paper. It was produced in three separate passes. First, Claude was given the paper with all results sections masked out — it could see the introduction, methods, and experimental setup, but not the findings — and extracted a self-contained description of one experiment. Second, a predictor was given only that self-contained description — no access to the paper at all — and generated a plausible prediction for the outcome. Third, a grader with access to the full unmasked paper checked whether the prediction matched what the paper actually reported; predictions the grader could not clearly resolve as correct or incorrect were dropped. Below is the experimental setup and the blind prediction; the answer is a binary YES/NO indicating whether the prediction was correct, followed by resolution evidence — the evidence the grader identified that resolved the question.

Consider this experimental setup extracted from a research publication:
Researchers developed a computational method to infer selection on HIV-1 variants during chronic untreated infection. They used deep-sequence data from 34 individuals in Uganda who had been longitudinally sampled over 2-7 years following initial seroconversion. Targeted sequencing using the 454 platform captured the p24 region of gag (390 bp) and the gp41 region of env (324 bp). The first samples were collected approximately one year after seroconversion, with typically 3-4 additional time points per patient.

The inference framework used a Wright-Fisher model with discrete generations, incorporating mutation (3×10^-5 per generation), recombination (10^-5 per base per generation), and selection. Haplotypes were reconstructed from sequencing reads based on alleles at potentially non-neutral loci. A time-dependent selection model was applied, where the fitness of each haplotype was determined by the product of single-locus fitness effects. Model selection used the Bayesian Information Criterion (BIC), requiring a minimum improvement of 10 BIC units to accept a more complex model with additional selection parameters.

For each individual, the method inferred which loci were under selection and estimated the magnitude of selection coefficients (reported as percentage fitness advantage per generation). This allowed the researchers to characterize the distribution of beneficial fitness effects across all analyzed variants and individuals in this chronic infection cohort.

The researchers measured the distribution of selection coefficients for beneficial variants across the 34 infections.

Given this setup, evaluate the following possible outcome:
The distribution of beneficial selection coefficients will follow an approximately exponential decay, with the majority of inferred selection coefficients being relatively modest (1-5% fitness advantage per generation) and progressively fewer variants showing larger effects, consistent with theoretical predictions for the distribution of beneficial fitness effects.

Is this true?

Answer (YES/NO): YES